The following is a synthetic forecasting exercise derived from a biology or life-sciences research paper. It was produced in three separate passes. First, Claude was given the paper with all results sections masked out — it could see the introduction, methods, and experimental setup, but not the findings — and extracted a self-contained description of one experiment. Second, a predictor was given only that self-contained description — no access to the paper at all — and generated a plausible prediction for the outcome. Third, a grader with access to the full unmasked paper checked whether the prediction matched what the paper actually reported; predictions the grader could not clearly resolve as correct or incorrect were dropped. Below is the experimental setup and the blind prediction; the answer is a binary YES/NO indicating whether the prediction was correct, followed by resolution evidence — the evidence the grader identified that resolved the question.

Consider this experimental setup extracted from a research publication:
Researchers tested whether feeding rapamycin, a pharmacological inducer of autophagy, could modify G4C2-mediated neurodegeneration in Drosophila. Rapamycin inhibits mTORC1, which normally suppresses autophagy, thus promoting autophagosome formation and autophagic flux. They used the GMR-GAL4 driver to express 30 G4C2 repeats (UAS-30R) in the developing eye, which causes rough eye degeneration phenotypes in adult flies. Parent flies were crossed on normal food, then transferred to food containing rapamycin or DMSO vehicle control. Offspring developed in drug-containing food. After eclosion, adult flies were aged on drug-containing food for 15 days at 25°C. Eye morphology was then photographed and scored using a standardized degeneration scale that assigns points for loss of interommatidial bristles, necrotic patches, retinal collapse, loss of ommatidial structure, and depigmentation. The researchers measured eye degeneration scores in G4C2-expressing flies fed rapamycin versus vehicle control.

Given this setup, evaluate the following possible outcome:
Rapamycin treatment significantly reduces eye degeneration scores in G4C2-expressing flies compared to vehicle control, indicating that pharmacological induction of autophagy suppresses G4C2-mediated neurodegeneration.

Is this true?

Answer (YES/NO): YES